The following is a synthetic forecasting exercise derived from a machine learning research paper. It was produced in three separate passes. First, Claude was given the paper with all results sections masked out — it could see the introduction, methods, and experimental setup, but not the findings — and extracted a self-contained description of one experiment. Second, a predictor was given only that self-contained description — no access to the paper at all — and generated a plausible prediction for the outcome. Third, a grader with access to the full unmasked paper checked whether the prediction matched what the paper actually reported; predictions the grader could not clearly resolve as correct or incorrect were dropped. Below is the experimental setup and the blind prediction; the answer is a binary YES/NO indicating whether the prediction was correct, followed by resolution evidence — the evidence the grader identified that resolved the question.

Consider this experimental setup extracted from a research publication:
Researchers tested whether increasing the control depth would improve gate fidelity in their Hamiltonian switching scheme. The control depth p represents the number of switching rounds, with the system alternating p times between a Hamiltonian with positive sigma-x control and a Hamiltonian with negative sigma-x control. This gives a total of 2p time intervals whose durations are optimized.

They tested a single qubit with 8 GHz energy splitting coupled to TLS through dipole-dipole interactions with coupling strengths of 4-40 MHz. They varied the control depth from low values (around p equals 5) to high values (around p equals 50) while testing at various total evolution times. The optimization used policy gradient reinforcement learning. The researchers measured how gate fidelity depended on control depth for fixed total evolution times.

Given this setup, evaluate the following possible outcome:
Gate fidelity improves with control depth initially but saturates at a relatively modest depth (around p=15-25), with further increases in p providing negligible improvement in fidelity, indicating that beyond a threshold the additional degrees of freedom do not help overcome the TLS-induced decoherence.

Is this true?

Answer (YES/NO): YES